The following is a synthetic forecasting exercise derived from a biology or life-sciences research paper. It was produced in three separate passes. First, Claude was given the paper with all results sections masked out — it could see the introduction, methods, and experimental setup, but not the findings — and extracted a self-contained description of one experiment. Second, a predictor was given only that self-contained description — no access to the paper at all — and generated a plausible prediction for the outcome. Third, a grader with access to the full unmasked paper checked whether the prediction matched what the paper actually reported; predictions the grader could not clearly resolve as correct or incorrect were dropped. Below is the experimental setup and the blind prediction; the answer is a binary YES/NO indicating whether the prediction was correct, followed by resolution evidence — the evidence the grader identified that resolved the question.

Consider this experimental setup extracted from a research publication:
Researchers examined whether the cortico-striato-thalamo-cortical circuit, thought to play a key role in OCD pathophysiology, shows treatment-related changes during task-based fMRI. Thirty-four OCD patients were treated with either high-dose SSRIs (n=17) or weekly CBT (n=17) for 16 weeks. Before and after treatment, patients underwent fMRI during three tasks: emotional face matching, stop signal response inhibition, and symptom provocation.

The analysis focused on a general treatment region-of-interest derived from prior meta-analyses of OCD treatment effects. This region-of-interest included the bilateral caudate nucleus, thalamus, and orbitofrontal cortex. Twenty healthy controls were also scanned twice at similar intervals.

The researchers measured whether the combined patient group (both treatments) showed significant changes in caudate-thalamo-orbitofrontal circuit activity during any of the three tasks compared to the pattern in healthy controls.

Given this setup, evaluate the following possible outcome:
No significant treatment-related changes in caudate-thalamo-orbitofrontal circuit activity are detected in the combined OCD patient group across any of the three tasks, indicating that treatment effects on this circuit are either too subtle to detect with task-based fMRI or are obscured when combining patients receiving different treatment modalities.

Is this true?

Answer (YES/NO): YES